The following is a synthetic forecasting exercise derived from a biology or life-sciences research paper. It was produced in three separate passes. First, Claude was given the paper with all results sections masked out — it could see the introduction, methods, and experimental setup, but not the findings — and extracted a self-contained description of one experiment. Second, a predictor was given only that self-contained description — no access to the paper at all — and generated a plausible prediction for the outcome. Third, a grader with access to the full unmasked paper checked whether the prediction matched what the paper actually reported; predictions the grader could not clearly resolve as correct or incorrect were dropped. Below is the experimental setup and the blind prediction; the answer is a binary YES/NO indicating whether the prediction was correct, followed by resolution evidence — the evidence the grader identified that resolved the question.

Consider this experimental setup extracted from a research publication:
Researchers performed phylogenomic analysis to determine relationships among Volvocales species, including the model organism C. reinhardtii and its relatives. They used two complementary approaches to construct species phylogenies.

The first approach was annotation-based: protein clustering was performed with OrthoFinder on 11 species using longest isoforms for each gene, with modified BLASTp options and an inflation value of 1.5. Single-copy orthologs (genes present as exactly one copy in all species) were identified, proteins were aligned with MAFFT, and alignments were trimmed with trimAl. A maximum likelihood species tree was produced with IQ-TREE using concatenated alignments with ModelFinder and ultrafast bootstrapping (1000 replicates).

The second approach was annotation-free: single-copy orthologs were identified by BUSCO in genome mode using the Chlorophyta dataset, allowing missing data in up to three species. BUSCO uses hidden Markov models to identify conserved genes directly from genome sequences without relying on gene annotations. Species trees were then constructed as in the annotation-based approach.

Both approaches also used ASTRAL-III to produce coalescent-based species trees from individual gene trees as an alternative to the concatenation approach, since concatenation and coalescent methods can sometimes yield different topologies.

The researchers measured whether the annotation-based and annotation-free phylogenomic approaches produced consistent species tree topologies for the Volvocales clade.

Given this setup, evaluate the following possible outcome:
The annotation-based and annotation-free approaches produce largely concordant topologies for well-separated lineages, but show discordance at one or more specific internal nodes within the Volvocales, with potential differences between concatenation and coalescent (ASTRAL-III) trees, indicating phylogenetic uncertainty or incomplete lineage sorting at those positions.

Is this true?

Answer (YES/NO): NO